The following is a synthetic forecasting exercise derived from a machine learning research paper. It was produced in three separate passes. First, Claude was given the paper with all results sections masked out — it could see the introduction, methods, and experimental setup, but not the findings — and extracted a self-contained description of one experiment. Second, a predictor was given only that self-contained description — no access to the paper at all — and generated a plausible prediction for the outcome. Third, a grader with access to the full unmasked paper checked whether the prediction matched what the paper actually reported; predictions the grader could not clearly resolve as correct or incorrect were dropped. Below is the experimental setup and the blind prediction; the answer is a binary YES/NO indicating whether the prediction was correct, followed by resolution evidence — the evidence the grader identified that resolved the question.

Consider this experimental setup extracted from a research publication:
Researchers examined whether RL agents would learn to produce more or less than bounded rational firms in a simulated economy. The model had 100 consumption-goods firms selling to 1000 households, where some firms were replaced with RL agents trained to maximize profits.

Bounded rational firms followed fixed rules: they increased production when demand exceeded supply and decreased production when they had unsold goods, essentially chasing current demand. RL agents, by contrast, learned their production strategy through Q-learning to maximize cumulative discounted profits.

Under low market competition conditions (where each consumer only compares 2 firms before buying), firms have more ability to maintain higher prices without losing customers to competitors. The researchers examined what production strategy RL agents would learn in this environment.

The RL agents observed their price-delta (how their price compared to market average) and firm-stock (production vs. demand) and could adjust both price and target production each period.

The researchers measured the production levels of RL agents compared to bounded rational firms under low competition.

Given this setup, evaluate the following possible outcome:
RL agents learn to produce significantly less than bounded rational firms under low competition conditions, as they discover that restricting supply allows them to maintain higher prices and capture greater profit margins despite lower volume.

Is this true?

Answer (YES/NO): YES